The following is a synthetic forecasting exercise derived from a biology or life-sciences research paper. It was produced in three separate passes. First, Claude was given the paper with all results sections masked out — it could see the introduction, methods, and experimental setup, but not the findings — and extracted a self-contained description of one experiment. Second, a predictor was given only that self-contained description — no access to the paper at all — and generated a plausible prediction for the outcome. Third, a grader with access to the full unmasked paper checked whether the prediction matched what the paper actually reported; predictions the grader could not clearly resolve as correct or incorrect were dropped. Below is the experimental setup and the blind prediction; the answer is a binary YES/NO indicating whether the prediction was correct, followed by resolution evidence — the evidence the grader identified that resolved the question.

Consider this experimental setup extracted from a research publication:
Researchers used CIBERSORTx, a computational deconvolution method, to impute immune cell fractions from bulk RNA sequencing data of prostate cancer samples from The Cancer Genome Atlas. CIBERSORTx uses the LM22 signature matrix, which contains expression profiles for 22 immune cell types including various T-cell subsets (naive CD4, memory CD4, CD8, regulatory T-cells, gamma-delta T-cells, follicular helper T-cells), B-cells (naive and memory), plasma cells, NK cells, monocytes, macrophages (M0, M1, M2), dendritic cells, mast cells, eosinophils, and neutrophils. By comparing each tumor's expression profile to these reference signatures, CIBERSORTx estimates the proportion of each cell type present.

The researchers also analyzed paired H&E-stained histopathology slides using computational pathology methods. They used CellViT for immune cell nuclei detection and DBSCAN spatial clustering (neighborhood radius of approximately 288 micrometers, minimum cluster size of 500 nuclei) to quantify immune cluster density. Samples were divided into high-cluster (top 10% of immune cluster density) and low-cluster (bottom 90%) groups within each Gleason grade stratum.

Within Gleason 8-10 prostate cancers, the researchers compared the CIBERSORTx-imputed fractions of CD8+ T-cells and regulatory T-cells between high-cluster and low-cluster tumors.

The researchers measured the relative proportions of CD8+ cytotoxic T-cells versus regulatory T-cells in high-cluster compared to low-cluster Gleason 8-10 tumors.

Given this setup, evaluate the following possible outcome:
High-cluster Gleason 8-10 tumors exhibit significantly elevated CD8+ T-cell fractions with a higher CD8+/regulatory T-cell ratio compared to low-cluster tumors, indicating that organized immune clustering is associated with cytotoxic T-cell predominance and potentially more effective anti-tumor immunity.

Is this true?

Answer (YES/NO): NO